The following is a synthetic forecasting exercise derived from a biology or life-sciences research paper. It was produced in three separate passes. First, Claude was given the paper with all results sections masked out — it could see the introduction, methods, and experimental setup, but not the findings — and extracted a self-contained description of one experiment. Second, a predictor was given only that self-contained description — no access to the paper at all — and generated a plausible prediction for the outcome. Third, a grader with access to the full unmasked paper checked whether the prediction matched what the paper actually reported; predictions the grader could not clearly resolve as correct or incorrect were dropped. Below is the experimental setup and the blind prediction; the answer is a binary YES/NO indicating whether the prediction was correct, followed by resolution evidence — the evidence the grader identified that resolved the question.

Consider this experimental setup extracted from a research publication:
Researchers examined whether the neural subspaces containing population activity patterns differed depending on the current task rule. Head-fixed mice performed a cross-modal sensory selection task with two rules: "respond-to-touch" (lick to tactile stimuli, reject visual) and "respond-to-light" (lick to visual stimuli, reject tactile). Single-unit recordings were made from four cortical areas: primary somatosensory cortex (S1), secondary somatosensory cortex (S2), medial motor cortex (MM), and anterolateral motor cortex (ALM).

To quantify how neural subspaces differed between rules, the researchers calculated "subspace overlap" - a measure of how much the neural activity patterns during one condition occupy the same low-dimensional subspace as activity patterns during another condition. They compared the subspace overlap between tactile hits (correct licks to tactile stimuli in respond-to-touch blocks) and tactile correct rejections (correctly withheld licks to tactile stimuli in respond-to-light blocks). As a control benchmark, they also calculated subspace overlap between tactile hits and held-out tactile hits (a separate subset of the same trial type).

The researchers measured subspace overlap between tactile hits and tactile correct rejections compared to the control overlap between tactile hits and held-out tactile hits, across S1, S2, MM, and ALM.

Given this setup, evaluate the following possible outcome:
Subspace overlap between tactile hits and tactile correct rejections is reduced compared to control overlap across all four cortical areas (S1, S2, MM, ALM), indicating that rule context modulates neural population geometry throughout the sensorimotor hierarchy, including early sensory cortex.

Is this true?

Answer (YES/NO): YES